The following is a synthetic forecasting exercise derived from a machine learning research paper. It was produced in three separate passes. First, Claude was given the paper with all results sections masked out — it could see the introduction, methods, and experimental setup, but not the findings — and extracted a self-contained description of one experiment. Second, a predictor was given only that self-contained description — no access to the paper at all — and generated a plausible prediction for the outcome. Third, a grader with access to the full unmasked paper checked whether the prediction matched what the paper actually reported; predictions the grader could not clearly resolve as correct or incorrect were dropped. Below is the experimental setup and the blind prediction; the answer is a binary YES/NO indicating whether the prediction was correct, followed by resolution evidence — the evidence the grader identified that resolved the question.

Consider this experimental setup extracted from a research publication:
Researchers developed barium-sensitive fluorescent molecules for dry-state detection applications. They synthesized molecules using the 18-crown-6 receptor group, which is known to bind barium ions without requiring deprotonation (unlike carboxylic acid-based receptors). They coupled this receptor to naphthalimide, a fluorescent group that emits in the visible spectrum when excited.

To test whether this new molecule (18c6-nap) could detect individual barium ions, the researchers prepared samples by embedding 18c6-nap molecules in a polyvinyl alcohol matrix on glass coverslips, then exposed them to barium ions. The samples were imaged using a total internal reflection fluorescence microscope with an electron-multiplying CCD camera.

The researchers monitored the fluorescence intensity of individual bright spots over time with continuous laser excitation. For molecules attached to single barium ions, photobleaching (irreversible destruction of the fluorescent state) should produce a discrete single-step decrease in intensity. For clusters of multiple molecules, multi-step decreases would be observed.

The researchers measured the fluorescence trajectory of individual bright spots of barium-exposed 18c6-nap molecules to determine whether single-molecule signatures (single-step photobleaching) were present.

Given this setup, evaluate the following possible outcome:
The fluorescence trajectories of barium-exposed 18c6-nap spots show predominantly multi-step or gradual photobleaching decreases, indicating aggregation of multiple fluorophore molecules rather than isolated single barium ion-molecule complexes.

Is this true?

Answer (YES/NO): NO